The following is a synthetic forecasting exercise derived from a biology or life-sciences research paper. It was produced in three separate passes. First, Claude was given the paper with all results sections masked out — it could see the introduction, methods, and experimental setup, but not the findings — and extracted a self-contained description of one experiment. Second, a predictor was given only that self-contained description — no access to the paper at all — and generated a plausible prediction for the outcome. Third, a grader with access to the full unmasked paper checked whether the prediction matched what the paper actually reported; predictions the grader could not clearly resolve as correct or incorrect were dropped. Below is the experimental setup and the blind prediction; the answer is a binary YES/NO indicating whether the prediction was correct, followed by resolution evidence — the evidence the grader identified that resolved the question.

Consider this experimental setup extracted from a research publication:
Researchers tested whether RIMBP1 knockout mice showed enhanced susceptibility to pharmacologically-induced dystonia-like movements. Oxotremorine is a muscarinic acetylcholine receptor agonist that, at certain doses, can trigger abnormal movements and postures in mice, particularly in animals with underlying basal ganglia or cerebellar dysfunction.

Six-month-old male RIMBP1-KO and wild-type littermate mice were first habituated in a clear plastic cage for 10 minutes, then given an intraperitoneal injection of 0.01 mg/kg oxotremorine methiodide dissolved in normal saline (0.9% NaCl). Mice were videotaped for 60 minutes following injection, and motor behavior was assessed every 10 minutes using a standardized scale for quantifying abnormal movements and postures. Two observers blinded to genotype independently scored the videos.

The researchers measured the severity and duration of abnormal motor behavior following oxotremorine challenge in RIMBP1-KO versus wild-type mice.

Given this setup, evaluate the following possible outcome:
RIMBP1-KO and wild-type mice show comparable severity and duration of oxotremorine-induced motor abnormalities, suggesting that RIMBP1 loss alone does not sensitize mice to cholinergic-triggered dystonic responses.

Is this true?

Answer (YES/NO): NO